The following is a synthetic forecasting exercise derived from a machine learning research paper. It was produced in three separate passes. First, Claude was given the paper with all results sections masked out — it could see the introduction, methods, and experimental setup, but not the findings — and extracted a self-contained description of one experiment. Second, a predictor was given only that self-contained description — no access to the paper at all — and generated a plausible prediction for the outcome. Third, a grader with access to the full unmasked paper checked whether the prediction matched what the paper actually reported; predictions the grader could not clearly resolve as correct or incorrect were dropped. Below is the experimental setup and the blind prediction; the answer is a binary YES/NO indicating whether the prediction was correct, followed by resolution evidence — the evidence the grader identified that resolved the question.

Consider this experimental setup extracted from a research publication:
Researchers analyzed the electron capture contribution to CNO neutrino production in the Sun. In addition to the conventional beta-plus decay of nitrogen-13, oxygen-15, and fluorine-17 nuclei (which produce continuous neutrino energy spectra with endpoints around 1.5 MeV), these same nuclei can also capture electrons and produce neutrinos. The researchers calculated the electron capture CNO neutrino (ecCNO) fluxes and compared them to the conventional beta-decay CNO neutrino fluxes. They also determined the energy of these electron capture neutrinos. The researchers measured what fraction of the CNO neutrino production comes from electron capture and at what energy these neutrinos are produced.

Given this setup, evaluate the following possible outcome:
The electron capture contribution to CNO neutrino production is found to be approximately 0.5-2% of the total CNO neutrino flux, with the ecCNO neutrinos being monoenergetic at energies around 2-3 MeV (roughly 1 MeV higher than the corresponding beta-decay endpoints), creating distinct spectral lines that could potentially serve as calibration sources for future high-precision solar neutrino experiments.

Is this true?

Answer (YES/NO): NO